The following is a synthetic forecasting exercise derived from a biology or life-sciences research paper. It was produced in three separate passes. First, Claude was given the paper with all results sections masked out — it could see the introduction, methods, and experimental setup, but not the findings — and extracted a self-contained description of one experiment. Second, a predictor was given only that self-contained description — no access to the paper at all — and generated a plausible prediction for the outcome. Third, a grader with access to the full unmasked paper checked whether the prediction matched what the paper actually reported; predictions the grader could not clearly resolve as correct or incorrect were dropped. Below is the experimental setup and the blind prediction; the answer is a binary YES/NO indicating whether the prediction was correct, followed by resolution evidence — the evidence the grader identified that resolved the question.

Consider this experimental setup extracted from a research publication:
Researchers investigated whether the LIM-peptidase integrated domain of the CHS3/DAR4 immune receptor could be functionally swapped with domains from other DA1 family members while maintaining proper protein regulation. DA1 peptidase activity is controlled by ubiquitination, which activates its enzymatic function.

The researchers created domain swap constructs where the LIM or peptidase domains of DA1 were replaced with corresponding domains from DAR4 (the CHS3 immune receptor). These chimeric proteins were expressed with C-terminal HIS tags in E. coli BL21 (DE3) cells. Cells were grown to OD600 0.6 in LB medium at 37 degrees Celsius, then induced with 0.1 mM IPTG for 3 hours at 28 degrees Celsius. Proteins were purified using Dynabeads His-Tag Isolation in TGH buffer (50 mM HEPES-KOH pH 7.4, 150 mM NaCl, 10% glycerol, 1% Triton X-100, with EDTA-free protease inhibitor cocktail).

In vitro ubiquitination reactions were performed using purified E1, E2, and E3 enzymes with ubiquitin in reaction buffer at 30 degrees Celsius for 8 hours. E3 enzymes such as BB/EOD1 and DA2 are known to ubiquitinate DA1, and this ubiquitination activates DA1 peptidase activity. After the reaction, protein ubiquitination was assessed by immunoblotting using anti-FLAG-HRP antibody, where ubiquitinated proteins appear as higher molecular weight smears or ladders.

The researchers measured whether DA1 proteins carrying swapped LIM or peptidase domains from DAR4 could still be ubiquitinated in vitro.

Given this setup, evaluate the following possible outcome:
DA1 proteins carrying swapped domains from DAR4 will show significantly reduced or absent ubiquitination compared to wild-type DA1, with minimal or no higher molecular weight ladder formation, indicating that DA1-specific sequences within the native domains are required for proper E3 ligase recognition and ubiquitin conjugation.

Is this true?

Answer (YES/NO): NO